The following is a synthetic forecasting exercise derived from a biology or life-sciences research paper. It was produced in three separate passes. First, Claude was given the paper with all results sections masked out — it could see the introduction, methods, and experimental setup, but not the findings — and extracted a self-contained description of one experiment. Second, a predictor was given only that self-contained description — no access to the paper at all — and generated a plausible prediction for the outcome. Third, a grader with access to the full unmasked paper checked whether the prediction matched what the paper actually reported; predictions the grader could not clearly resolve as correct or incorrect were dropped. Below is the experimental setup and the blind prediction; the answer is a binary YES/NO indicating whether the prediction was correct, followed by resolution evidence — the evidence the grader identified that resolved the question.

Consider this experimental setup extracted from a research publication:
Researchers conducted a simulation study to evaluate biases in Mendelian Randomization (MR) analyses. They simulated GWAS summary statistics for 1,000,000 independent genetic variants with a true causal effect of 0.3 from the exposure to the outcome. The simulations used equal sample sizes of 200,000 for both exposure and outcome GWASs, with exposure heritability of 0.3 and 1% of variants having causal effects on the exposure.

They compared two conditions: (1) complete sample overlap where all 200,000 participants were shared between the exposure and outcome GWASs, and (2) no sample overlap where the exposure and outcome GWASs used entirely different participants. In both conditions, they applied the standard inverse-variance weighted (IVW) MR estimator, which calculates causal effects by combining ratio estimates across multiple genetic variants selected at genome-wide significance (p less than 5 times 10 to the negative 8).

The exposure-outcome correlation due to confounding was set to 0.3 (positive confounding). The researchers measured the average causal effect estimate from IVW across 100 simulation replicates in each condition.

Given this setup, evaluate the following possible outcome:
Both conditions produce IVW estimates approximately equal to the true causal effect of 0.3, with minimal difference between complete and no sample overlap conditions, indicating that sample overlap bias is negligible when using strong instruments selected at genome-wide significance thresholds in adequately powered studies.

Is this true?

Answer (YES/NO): NO